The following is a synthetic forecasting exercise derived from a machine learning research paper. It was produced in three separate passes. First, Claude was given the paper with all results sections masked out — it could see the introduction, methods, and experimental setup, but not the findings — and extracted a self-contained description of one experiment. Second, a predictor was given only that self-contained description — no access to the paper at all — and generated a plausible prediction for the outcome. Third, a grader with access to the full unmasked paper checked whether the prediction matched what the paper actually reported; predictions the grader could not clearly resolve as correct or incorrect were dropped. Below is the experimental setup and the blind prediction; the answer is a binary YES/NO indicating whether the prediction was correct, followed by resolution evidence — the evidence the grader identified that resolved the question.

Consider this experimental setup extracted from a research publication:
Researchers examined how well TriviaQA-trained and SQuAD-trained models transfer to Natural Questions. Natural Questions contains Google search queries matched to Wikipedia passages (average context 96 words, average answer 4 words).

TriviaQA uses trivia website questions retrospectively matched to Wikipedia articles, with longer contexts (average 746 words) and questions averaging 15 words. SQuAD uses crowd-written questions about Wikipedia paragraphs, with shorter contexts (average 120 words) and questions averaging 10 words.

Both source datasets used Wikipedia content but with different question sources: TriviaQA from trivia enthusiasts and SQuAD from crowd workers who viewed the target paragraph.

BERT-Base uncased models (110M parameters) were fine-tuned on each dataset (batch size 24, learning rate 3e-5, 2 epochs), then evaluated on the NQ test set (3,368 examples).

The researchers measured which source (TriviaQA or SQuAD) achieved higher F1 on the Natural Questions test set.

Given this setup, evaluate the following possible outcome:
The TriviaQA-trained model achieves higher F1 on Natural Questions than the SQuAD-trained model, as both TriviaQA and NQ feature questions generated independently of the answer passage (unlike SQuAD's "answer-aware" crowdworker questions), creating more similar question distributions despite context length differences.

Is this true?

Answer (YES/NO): NO